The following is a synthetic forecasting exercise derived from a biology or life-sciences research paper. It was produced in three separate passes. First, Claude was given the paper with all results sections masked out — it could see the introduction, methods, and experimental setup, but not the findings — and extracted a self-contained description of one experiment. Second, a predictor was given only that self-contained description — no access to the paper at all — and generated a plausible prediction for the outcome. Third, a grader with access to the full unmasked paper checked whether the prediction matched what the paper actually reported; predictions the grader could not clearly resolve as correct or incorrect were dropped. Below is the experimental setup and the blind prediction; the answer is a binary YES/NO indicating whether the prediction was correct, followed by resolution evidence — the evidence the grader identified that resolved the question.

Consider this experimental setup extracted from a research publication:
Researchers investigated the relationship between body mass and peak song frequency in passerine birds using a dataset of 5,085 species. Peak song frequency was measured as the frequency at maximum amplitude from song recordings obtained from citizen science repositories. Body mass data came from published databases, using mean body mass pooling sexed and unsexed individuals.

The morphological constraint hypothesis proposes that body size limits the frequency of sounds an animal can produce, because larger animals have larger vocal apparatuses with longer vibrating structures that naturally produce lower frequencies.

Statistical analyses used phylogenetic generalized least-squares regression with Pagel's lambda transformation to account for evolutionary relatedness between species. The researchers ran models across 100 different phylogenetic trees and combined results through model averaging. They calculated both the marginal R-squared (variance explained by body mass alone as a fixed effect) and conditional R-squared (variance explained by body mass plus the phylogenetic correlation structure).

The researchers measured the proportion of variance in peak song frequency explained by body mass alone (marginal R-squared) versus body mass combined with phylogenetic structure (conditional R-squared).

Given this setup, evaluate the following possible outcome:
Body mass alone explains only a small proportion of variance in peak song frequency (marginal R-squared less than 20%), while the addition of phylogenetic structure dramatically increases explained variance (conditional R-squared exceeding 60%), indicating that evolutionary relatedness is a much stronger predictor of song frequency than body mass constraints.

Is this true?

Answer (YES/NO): YES